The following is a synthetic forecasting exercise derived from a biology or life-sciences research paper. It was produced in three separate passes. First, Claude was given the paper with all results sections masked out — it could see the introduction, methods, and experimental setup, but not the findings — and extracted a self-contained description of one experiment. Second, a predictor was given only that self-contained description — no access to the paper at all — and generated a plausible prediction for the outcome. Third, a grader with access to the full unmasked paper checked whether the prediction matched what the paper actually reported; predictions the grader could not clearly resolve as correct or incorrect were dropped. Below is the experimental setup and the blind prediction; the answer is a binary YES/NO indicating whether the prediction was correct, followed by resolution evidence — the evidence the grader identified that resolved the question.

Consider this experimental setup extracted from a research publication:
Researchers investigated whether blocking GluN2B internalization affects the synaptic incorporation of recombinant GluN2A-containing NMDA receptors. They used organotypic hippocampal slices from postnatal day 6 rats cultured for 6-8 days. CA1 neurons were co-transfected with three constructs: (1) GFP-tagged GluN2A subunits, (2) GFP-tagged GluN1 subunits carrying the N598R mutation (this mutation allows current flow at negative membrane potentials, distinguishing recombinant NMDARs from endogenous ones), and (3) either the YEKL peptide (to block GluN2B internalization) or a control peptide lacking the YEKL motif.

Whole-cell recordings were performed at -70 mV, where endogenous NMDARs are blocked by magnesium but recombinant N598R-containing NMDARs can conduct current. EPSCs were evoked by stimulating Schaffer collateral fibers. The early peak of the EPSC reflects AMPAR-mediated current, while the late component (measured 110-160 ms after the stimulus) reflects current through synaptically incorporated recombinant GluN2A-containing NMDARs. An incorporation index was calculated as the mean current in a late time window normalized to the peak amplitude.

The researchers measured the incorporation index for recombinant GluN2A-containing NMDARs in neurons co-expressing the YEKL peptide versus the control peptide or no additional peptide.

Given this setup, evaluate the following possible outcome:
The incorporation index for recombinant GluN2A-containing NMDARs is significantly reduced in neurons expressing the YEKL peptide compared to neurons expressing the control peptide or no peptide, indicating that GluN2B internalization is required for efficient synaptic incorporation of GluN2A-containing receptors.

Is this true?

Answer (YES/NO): YES